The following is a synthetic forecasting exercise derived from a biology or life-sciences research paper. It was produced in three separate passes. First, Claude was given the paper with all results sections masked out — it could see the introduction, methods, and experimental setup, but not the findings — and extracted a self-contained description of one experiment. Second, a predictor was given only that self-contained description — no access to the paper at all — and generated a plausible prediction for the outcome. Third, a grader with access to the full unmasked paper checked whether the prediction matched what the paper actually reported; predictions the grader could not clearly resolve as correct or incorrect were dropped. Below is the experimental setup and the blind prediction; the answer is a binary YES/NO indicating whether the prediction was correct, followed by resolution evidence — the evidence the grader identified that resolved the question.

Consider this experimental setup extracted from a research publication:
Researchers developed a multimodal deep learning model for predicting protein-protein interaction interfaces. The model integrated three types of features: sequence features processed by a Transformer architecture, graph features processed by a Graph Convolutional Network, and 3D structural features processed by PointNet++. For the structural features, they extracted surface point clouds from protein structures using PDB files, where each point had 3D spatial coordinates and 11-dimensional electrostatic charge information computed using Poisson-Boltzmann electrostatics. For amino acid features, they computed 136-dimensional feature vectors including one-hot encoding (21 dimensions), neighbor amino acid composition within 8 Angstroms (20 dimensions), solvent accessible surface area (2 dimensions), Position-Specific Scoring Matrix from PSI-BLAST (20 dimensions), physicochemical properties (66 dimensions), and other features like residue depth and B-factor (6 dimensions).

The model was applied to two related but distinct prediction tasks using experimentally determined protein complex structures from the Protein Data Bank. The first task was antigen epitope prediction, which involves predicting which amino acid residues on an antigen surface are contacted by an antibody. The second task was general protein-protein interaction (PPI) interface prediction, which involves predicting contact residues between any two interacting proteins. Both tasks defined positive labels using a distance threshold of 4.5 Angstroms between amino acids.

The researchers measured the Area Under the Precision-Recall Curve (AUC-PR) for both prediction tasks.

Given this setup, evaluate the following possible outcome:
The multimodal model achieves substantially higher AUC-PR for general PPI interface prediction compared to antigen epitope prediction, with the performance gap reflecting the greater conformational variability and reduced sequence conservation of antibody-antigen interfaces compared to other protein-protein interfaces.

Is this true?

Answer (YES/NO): NO